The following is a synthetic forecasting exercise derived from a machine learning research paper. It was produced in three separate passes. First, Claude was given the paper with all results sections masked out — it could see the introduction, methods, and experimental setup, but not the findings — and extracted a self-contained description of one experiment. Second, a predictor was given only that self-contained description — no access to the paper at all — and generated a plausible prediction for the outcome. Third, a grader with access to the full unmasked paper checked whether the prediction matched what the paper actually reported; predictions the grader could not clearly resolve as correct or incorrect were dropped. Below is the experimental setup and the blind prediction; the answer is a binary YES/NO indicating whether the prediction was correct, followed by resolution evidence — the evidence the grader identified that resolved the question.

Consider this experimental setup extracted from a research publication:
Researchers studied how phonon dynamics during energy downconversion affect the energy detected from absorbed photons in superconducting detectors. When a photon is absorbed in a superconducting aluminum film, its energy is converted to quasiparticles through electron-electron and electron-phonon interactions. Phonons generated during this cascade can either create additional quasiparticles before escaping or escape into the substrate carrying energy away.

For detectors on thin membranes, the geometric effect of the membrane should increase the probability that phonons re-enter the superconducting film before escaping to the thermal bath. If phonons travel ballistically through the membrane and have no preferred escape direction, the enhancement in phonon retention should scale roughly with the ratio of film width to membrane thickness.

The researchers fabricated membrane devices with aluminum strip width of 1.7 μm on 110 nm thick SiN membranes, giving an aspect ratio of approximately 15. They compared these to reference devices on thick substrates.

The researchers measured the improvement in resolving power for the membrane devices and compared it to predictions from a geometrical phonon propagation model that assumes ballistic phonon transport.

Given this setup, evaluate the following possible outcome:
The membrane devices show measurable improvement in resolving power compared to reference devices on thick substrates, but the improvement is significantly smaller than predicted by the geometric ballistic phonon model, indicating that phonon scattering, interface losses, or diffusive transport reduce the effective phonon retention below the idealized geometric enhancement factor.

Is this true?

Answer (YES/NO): NO